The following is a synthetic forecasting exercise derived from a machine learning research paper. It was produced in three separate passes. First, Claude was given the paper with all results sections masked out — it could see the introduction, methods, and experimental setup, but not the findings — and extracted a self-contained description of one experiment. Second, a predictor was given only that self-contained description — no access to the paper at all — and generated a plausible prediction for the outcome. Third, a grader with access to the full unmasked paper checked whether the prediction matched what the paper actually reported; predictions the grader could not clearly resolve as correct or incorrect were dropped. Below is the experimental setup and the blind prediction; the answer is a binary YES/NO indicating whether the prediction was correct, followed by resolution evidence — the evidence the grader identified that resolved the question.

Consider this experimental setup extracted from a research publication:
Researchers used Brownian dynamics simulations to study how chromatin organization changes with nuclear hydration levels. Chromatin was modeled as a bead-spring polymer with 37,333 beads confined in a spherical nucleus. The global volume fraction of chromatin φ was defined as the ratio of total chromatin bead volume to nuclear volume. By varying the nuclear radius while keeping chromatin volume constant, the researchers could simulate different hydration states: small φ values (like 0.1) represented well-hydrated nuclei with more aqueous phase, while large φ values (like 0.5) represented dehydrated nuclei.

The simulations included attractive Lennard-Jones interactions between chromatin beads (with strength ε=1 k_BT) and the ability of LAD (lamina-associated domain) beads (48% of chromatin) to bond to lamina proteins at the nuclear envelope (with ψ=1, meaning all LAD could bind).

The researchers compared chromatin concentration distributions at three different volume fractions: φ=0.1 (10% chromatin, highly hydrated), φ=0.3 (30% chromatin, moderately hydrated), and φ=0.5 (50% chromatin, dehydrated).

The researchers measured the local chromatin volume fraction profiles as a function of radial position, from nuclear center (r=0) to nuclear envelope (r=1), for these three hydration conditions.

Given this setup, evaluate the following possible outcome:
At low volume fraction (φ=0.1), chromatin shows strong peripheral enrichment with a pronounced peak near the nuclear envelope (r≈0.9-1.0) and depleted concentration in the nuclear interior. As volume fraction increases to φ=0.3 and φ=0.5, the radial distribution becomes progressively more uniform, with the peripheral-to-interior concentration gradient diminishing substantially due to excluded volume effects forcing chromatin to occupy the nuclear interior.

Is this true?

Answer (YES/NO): NO